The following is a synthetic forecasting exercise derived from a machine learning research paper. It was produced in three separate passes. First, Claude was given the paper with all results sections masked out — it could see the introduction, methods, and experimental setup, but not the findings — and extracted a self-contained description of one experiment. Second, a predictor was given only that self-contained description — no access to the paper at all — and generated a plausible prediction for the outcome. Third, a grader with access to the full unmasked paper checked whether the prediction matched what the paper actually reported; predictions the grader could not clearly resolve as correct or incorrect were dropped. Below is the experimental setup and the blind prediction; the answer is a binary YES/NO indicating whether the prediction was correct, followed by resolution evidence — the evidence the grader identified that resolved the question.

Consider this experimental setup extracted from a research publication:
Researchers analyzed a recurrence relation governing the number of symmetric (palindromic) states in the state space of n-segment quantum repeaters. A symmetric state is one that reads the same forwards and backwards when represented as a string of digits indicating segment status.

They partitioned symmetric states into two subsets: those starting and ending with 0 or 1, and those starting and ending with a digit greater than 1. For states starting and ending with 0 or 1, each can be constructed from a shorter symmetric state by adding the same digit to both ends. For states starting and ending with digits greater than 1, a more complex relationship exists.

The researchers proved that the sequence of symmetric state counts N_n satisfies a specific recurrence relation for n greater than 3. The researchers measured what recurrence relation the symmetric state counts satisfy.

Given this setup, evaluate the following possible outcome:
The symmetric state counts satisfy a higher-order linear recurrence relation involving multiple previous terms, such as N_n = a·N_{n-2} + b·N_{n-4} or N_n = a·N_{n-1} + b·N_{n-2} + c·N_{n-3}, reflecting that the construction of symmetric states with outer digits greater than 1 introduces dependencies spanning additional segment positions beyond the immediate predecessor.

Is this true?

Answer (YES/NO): YES